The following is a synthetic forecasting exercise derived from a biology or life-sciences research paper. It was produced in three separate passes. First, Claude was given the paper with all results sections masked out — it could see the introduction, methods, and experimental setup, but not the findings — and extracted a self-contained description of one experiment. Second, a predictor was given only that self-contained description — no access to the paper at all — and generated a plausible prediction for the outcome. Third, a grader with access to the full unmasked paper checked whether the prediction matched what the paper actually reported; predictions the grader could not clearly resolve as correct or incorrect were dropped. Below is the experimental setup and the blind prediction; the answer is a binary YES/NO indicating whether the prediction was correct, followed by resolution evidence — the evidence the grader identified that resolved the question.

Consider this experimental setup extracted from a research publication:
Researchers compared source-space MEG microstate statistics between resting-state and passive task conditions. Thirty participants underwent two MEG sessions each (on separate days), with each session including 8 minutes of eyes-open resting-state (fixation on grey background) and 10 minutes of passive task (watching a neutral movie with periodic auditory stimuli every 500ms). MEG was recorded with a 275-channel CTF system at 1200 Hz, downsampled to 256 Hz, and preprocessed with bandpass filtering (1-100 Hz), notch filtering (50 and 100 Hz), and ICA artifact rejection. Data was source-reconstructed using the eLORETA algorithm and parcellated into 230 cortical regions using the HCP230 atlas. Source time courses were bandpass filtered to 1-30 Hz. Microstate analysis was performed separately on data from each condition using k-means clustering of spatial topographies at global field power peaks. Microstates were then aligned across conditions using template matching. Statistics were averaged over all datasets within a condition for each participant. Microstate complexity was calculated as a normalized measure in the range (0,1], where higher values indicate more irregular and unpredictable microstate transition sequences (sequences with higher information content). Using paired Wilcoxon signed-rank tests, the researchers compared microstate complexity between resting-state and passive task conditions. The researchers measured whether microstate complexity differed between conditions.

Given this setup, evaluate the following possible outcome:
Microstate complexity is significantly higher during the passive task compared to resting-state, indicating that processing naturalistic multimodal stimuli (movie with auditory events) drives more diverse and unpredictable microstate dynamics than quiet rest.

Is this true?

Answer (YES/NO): NO